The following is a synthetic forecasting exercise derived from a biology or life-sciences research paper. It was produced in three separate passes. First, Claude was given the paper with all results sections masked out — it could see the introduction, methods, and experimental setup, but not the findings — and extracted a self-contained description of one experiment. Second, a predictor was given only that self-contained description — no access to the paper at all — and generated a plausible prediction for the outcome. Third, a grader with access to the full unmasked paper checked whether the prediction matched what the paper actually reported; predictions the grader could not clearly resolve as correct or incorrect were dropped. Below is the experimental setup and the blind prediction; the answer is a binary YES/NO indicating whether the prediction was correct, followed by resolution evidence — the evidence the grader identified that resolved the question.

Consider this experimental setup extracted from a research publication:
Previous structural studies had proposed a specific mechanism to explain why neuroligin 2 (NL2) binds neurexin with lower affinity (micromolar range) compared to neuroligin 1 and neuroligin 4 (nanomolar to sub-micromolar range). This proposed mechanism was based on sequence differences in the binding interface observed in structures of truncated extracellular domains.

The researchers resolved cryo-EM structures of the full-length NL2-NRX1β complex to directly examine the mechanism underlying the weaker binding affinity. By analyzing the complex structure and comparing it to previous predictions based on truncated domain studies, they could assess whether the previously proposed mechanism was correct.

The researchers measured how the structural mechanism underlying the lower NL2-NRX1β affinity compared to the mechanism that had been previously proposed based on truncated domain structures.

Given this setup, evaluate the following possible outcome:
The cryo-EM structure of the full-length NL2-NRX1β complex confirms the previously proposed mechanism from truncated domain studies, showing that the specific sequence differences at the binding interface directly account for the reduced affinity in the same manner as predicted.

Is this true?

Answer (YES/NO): NO